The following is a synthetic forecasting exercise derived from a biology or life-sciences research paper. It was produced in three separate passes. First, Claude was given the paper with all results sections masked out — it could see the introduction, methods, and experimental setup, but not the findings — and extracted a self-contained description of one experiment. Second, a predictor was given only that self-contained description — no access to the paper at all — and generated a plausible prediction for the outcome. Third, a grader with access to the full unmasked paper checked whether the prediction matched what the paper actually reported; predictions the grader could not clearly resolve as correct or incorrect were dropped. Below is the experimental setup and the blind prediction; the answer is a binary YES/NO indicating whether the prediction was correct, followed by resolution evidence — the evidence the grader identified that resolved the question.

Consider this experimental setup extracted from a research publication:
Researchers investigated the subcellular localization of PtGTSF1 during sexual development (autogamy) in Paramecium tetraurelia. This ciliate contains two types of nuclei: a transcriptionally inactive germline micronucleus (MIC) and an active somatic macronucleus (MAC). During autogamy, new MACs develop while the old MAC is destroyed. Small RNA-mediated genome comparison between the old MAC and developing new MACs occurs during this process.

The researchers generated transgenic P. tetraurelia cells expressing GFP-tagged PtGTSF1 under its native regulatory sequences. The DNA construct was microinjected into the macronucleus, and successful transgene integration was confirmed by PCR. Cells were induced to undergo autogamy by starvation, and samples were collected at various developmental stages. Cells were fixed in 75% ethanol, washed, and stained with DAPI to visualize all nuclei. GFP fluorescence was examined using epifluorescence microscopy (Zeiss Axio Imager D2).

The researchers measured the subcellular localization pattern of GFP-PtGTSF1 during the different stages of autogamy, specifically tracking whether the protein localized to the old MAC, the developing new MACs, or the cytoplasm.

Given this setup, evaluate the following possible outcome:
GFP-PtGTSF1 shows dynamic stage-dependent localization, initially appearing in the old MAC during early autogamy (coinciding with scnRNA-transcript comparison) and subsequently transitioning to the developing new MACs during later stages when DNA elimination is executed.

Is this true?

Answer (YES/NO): NO